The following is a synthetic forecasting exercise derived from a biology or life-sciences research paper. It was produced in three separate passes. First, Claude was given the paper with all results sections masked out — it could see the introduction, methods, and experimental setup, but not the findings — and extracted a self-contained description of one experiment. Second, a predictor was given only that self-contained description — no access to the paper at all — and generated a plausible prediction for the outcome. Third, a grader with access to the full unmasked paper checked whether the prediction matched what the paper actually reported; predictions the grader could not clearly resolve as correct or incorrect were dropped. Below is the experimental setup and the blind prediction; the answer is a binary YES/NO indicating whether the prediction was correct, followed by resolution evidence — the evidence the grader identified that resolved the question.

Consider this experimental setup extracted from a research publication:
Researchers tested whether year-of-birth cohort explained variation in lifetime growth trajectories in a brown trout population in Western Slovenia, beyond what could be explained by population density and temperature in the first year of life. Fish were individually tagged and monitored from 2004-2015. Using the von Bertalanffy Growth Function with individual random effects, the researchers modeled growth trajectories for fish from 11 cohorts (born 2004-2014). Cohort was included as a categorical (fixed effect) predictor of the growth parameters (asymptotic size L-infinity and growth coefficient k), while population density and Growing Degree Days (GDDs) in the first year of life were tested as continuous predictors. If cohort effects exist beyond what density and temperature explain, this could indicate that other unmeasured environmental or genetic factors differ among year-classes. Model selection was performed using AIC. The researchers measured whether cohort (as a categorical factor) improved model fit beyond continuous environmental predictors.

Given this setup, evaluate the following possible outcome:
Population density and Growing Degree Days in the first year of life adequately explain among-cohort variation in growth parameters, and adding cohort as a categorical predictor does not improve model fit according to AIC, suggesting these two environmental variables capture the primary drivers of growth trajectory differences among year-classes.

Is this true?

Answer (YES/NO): NO